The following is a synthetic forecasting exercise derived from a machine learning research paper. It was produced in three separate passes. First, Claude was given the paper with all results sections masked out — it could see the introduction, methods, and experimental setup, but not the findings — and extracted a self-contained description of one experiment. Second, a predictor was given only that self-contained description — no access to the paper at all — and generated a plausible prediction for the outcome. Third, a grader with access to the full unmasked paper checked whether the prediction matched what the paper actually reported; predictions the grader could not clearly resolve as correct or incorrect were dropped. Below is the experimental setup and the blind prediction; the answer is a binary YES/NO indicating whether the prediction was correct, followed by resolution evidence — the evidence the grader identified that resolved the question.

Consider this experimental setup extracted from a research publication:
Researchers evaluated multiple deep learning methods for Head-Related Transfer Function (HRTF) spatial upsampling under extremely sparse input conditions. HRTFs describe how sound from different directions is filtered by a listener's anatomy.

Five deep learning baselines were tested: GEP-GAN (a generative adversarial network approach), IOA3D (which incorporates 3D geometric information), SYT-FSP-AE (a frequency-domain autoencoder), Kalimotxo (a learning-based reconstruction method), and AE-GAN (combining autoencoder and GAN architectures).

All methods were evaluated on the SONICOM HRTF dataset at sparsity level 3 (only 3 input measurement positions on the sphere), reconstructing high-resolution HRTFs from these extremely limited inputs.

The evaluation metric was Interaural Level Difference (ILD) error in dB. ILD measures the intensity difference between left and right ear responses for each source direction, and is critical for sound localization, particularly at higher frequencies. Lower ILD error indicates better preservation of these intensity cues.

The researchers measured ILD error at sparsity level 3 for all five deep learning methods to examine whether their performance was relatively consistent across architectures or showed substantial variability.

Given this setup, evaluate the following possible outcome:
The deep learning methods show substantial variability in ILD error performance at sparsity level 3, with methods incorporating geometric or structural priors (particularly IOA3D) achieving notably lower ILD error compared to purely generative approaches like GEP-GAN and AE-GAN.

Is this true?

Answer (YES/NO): NO